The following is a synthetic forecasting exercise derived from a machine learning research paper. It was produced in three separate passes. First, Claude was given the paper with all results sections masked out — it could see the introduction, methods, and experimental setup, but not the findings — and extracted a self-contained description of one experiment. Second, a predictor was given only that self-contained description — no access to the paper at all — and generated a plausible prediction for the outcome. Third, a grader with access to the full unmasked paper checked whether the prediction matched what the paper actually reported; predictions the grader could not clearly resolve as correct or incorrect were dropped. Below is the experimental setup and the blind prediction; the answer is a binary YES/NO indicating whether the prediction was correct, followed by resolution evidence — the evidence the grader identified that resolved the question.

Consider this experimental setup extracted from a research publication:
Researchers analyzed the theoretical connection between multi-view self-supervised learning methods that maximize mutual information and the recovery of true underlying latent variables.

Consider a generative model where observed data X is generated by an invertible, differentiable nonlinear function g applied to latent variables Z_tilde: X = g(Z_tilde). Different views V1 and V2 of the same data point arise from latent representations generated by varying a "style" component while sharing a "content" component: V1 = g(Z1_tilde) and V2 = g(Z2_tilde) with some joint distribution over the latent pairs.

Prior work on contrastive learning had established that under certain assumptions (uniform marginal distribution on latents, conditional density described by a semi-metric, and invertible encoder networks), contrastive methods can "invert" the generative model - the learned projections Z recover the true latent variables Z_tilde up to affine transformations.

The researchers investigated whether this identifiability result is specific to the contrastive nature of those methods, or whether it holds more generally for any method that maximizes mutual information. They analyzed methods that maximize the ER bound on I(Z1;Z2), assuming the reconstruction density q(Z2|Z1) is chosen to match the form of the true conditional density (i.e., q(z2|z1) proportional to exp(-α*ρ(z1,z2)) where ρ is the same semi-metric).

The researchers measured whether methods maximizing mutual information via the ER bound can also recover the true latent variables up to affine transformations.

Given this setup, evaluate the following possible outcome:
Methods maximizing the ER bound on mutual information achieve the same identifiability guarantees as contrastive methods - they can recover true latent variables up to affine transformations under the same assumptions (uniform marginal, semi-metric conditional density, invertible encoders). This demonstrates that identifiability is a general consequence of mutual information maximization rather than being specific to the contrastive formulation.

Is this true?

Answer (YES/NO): YES